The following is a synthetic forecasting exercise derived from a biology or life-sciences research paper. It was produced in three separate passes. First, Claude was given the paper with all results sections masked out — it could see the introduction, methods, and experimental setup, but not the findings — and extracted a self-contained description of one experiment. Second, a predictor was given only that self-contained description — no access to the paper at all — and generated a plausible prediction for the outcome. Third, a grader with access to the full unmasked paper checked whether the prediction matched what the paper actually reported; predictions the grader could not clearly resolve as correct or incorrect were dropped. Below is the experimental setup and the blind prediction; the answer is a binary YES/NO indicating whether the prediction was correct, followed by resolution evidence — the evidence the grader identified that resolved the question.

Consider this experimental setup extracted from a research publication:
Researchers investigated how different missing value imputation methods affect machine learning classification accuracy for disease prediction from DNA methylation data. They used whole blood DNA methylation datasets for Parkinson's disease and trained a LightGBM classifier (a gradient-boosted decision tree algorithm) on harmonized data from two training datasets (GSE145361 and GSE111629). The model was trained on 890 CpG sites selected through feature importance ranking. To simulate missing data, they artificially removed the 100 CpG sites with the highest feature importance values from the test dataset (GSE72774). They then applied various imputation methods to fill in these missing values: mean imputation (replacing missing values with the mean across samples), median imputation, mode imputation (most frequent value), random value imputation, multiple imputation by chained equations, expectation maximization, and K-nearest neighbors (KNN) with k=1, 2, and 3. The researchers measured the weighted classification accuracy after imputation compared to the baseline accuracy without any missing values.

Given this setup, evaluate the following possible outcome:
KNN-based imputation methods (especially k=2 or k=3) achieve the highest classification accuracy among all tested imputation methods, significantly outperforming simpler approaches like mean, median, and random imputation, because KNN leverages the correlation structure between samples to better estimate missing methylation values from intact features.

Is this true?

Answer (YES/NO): NO